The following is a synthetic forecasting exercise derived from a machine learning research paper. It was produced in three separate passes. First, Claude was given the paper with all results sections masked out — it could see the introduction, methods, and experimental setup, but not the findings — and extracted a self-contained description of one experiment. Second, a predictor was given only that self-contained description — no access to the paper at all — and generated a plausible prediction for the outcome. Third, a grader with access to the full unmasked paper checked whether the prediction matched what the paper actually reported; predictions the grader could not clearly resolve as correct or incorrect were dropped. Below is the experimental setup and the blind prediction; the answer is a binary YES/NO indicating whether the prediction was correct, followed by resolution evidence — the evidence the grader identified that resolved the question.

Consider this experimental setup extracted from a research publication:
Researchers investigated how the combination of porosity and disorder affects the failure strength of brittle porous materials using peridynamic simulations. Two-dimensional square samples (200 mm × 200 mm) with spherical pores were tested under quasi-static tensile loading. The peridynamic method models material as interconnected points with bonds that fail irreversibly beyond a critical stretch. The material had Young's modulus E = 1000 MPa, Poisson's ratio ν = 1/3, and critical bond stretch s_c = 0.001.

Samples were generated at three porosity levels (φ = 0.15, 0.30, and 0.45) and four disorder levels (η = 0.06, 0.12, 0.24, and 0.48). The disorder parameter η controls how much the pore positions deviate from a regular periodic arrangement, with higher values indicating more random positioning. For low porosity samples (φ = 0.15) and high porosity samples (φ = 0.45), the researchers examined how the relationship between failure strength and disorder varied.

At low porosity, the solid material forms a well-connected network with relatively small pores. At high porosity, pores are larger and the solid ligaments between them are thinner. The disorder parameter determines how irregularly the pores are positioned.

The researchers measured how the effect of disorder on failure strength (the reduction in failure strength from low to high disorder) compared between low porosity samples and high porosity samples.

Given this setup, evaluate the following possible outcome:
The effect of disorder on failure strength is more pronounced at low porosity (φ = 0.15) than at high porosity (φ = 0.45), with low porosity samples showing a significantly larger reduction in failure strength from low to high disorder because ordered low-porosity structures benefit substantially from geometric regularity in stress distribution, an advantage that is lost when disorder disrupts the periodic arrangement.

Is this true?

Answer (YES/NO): NO